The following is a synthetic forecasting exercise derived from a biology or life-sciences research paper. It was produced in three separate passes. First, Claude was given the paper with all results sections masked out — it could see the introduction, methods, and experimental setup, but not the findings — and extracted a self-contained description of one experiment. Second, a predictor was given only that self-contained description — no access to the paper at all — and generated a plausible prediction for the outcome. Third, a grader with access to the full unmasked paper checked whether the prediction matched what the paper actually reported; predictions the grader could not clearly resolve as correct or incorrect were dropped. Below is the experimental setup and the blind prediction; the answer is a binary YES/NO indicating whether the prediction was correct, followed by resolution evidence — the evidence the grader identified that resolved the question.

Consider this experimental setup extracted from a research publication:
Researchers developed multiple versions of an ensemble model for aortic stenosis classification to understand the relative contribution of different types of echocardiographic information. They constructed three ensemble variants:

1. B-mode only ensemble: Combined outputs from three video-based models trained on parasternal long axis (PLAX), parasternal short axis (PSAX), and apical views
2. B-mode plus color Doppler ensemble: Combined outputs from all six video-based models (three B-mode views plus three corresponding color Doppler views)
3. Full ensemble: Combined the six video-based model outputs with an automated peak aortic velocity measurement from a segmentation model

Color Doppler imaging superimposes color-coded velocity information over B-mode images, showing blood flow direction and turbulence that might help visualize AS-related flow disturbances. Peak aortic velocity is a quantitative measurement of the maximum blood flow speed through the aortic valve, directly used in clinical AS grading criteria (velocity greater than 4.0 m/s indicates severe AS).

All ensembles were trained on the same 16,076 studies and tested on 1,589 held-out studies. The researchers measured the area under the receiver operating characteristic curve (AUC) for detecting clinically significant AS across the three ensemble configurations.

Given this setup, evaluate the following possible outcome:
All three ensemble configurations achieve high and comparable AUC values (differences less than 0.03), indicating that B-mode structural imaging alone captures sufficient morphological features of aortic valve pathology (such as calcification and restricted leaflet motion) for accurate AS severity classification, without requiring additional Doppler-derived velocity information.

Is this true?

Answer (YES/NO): NO